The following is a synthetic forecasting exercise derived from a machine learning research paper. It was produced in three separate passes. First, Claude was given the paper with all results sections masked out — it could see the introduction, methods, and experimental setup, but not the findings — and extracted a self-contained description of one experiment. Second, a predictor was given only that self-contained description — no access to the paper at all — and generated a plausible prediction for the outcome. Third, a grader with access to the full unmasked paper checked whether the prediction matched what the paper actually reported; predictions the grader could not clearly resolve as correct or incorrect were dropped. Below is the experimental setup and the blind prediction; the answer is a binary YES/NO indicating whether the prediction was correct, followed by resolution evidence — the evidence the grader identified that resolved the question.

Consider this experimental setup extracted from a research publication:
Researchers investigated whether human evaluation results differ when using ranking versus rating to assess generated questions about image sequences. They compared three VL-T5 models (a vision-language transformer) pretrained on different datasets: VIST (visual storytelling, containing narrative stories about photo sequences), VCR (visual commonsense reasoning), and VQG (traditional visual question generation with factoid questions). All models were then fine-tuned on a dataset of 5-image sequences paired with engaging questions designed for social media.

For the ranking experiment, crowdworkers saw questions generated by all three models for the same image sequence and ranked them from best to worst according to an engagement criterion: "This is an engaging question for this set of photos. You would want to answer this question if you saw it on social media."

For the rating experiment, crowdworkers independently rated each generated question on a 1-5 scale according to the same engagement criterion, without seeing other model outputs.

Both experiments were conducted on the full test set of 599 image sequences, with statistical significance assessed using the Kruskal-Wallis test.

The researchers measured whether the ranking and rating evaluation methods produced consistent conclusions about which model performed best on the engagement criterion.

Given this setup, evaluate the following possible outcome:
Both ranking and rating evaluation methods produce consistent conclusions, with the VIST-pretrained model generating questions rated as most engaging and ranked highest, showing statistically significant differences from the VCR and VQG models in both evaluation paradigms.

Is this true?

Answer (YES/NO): NO